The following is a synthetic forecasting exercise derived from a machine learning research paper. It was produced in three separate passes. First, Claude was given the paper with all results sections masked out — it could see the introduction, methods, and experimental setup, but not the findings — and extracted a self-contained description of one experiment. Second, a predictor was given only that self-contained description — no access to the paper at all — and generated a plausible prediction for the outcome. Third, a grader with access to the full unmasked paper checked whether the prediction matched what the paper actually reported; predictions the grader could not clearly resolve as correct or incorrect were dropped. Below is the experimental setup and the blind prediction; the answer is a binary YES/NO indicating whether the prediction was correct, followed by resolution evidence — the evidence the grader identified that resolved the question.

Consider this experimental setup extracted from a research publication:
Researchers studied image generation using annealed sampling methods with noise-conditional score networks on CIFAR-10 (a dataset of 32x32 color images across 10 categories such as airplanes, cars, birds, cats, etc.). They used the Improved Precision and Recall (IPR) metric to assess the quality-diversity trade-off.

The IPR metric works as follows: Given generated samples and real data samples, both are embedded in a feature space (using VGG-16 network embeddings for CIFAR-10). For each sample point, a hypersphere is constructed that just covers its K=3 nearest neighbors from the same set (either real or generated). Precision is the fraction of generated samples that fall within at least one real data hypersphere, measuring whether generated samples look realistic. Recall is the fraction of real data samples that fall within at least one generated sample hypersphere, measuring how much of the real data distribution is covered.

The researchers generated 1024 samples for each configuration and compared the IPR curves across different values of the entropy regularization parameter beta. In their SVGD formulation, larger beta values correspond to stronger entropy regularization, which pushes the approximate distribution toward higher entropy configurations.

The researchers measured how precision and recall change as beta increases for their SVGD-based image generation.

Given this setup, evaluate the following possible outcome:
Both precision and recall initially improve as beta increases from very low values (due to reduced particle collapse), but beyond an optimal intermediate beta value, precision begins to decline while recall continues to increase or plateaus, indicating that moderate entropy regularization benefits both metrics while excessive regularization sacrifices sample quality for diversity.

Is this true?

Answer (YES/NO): NO